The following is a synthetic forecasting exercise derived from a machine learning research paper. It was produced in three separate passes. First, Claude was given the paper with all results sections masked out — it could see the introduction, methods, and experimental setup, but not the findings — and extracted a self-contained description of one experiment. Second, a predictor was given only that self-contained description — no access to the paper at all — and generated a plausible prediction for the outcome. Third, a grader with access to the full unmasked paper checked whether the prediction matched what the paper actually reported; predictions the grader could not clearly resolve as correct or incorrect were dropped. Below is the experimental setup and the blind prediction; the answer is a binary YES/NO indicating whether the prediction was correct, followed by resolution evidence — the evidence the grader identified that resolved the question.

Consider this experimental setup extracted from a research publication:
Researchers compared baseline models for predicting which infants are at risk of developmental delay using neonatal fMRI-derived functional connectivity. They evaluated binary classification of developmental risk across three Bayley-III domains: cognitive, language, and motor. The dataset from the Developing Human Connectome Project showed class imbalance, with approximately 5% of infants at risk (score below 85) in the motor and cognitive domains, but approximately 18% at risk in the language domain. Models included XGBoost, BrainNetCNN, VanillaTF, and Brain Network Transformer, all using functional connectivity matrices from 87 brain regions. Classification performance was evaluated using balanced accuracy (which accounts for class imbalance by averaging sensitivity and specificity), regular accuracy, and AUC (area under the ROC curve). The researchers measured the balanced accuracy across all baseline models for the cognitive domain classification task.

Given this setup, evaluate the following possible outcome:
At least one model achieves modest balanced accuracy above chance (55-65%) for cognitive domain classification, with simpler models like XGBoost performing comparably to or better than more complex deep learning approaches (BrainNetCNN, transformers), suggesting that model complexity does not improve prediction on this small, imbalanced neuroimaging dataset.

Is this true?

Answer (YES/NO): NO